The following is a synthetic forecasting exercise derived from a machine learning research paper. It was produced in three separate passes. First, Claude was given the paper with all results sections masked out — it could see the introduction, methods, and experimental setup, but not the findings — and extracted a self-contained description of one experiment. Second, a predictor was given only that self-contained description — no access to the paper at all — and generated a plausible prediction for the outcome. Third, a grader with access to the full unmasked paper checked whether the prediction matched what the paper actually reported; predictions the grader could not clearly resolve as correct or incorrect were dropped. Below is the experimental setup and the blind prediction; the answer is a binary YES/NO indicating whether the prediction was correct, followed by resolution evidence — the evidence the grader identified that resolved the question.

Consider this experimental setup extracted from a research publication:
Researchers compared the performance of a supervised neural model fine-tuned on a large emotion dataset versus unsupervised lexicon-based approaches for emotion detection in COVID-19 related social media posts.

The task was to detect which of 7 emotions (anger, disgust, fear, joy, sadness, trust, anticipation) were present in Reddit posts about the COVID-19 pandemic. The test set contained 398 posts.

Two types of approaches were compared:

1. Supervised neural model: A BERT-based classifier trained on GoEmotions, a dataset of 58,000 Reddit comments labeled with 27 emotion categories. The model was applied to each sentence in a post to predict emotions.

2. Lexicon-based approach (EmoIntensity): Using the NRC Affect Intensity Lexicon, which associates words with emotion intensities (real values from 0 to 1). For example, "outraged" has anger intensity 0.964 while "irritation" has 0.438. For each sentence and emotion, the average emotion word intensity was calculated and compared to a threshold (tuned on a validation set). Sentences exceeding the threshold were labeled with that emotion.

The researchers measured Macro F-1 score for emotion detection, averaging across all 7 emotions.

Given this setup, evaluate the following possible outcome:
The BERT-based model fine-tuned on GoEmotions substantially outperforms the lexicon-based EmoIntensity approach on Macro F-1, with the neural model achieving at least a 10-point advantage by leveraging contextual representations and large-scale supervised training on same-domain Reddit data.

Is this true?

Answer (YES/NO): NO